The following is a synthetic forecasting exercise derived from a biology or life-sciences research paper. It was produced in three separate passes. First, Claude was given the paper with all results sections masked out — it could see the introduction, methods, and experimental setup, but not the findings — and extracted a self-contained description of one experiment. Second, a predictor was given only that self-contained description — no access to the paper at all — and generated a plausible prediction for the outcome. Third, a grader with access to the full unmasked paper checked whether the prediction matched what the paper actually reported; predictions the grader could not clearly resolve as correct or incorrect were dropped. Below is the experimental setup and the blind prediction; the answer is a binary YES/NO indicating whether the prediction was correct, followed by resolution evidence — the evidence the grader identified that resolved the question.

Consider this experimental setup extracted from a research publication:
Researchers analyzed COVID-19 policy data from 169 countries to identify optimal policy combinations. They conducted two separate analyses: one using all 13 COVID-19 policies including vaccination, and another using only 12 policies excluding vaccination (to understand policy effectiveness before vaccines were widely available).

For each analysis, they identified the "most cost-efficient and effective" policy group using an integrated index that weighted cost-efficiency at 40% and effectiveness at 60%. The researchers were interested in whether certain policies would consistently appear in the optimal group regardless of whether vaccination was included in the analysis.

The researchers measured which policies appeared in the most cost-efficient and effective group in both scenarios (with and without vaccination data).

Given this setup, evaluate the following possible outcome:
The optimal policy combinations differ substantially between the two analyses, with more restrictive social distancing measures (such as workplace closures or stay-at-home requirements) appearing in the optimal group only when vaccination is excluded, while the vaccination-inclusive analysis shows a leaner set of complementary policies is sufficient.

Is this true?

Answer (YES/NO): NO